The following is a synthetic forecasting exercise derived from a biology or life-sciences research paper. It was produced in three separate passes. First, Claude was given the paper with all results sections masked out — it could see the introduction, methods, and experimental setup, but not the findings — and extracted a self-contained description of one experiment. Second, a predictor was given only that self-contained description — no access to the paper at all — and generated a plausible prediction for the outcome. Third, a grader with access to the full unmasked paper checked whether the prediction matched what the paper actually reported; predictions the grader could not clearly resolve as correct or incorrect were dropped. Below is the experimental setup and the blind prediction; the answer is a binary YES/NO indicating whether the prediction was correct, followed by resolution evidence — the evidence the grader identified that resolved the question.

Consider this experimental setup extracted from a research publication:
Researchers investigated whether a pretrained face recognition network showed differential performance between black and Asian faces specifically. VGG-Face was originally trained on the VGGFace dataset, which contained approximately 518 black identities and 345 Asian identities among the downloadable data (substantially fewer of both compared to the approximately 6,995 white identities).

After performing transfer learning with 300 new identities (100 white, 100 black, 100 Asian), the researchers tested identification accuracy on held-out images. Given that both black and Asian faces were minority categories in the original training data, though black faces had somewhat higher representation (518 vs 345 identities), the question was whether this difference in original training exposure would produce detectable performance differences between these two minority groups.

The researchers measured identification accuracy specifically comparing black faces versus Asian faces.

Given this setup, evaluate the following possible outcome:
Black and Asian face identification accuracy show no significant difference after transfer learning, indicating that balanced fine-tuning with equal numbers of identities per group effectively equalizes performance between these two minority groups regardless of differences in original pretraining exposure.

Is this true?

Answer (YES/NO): YES